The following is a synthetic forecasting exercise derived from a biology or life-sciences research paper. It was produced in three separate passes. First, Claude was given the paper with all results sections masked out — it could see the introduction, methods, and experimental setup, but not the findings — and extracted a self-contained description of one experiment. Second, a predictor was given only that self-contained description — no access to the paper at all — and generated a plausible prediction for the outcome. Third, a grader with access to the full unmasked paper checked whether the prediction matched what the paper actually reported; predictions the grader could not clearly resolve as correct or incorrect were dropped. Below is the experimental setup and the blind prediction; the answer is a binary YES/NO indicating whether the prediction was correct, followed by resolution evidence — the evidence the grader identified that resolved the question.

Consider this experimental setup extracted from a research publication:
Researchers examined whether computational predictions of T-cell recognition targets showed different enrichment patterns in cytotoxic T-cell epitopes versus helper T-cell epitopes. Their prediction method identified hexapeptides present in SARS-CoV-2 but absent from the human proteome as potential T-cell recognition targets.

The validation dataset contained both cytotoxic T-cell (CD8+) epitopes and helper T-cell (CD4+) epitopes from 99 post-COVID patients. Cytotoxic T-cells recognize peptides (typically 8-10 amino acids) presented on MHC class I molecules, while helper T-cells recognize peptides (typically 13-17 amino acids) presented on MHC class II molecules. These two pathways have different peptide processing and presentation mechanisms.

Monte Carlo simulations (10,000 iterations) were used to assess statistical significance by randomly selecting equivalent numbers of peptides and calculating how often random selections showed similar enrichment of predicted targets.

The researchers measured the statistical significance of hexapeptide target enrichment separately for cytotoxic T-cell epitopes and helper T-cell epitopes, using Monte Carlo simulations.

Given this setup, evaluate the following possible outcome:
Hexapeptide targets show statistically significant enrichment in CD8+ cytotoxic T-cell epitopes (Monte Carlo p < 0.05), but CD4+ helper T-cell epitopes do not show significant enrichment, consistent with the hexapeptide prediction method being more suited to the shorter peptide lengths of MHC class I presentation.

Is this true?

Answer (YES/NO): YES